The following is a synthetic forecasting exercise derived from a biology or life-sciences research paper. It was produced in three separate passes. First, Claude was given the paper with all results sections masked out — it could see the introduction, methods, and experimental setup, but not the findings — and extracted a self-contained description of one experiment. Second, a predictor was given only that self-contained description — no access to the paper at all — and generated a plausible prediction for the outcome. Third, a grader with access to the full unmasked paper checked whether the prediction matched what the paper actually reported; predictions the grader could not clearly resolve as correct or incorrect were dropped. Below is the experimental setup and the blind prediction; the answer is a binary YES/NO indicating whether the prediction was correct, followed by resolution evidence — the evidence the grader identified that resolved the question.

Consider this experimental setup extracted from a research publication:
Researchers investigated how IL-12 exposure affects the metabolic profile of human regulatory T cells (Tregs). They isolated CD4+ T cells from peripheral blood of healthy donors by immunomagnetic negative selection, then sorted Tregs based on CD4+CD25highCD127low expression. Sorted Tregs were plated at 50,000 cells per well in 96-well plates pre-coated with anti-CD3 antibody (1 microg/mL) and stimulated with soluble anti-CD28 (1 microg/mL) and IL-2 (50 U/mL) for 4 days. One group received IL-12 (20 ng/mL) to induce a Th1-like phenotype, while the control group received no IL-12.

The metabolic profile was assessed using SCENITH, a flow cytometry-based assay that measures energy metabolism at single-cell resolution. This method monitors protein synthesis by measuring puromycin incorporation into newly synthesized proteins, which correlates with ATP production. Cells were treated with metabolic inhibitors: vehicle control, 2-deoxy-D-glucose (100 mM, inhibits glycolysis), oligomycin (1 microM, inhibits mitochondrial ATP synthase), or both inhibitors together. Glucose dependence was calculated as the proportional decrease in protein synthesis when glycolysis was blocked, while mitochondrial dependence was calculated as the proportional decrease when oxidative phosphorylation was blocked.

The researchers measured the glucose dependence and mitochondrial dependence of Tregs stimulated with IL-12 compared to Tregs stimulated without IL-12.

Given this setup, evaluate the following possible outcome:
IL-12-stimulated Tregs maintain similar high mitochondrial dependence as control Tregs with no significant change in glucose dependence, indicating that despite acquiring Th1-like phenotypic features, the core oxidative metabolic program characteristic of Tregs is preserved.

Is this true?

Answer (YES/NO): NO